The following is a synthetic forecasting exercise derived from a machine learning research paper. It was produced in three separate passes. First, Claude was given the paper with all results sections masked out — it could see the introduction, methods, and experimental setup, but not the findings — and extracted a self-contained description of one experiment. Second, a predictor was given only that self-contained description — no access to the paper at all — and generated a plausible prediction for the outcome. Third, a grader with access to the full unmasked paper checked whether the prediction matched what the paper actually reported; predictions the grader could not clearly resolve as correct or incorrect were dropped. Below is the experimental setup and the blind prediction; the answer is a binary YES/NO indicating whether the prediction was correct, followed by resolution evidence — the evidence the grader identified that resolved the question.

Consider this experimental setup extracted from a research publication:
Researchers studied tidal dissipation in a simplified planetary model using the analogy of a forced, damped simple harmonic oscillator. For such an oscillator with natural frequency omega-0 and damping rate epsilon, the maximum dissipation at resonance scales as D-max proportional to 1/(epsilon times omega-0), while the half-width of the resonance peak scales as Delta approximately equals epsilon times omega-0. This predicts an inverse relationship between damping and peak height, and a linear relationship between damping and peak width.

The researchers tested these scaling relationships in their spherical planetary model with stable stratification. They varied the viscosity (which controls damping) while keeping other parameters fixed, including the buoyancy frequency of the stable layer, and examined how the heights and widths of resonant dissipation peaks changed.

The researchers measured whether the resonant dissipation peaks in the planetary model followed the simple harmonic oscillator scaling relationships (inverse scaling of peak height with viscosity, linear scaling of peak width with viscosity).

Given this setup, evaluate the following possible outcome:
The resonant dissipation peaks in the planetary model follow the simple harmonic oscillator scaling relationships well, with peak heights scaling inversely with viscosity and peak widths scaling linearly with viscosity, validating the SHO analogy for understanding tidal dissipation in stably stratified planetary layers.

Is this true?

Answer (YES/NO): YES